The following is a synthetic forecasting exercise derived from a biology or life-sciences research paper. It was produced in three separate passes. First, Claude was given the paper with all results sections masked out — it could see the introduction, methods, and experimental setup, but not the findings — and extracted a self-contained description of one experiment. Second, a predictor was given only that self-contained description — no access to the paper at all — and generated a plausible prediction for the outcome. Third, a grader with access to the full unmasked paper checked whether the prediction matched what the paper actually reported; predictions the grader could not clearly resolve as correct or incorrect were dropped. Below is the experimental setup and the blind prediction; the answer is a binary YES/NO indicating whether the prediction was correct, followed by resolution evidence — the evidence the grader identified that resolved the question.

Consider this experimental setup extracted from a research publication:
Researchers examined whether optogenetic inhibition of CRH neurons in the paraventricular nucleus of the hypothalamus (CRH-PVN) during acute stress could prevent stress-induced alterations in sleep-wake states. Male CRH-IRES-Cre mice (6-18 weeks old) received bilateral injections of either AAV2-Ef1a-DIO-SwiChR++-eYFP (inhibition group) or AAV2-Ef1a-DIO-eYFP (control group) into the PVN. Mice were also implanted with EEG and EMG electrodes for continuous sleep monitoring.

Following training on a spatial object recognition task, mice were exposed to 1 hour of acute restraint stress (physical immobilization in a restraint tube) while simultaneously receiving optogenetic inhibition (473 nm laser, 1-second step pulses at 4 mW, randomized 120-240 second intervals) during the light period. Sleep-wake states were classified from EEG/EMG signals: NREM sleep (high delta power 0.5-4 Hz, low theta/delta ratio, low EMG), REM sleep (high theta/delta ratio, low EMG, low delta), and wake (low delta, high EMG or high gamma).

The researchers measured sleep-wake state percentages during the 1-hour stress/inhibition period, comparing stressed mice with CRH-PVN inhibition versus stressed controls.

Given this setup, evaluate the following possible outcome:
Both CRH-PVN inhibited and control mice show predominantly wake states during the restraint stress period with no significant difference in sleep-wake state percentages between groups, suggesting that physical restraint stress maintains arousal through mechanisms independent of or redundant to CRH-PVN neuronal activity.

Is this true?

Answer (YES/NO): YES